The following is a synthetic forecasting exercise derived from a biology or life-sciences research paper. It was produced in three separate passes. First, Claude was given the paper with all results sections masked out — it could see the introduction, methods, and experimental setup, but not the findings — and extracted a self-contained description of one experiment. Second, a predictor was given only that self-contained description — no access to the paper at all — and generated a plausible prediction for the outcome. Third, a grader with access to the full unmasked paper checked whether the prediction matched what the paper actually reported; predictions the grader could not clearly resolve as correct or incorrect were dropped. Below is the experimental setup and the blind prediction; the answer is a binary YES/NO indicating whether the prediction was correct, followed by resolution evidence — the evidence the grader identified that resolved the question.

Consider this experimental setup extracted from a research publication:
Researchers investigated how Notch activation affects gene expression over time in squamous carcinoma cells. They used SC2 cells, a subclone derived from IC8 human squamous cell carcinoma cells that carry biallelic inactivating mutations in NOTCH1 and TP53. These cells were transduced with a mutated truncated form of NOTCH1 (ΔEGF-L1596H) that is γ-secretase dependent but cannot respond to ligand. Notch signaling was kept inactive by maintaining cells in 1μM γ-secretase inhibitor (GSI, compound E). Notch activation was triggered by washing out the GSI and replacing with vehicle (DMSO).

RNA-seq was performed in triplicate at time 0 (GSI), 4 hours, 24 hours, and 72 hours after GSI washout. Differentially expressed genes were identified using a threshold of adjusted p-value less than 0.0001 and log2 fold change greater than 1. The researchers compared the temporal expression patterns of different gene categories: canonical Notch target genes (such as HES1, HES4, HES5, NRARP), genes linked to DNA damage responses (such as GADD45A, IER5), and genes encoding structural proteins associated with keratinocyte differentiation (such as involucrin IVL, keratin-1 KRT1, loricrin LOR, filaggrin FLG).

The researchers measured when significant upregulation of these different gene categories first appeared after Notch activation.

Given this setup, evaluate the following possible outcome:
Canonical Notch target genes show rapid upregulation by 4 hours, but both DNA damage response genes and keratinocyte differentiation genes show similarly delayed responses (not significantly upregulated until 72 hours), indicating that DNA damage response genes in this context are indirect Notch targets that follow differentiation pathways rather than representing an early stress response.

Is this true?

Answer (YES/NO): NO